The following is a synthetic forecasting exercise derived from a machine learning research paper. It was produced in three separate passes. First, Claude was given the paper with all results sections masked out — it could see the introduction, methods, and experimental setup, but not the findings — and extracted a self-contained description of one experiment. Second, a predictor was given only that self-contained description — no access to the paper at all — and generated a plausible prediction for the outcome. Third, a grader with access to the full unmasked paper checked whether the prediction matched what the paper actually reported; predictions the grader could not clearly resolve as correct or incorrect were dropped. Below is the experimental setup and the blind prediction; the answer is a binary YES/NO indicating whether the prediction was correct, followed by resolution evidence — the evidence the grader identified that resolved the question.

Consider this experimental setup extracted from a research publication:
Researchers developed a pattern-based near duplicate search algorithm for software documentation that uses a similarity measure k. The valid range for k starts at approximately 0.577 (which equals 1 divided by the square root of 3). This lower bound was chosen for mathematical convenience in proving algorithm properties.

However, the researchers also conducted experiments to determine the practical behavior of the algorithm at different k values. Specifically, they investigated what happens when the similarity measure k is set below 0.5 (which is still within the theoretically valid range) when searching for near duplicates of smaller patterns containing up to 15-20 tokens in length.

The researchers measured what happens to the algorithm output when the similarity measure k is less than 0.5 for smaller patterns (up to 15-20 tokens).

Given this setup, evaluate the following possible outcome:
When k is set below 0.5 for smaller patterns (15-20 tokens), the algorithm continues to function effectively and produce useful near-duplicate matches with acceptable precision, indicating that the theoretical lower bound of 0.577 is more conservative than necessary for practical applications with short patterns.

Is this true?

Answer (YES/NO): NO